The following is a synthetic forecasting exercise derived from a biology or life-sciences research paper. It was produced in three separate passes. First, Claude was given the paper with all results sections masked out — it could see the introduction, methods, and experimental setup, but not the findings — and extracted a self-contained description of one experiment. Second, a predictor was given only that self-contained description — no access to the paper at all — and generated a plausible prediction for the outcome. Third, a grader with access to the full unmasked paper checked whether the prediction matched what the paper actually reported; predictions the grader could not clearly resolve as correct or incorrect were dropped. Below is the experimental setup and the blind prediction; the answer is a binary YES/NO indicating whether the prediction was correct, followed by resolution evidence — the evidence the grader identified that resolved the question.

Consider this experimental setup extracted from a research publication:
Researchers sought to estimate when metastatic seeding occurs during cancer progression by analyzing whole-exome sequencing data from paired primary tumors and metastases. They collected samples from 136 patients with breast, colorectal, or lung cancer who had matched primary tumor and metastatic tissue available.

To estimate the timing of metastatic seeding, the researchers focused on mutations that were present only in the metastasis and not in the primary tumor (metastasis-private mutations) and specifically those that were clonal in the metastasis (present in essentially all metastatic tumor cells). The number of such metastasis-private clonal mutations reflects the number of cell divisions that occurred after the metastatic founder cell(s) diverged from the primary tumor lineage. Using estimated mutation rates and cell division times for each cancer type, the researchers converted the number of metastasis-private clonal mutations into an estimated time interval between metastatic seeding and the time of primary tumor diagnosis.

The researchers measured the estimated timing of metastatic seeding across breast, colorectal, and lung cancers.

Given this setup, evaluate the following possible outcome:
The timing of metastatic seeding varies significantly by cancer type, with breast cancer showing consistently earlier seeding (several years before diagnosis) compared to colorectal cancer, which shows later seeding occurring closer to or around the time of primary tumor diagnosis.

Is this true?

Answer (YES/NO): NO